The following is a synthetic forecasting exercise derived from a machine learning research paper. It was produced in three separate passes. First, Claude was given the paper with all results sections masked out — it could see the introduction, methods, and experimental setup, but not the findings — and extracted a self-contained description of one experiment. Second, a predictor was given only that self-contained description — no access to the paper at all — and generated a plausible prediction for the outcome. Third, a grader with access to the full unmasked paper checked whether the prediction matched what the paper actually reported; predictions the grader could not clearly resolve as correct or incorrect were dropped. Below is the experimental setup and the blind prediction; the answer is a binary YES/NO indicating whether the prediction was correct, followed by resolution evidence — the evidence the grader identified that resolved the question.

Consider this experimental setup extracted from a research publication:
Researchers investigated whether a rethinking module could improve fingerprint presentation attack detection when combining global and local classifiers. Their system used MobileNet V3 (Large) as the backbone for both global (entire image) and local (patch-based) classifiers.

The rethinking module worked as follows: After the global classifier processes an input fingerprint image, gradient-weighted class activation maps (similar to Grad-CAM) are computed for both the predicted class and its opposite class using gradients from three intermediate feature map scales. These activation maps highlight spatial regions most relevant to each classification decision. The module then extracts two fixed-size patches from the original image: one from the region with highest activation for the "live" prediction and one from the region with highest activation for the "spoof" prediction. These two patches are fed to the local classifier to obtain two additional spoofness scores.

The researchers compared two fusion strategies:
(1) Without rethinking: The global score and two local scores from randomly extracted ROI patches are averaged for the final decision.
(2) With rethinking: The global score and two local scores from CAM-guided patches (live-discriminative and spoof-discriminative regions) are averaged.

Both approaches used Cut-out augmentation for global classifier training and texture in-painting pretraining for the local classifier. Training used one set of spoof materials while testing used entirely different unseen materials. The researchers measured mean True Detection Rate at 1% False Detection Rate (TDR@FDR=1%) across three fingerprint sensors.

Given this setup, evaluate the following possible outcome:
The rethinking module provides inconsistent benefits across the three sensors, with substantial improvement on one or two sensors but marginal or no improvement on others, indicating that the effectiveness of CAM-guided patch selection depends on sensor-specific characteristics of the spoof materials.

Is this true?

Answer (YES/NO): NO